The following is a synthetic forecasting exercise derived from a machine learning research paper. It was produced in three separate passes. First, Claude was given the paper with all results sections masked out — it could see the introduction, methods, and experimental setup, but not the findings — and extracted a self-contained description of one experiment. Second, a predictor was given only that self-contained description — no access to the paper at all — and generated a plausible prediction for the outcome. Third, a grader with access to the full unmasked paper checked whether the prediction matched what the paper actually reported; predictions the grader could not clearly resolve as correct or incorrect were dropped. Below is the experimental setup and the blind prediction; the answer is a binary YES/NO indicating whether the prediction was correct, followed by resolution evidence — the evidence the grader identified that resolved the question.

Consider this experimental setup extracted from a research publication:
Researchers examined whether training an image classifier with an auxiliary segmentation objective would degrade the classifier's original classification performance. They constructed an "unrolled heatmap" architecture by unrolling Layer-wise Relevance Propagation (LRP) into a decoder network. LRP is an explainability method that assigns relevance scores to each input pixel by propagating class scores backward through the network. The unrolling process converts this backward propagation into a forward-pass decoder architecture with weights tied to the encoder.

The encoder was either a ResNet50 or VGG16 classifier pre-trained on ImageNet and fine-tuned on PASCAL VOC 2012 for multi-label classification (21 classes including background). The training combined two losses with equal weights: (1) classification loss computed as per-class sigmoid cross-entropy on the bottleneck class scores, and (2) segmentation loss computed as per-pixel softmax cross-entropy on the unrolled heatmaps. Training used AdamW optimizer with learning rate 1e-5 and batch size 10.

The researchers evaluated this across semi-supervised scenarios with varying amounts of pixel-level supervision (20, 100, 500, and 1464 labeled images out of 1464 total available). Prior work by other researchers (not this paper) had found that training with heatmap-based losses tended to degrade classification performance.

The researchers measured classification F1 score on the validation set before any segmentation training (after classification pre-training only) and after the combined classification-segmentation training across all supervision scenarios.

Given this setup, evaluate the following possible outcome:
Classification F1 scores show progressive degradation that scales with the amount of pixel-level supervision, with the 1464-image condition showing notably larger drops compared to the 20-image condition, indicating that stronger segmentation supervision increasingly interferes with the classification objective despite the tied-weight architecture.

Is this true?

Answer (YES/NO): NO